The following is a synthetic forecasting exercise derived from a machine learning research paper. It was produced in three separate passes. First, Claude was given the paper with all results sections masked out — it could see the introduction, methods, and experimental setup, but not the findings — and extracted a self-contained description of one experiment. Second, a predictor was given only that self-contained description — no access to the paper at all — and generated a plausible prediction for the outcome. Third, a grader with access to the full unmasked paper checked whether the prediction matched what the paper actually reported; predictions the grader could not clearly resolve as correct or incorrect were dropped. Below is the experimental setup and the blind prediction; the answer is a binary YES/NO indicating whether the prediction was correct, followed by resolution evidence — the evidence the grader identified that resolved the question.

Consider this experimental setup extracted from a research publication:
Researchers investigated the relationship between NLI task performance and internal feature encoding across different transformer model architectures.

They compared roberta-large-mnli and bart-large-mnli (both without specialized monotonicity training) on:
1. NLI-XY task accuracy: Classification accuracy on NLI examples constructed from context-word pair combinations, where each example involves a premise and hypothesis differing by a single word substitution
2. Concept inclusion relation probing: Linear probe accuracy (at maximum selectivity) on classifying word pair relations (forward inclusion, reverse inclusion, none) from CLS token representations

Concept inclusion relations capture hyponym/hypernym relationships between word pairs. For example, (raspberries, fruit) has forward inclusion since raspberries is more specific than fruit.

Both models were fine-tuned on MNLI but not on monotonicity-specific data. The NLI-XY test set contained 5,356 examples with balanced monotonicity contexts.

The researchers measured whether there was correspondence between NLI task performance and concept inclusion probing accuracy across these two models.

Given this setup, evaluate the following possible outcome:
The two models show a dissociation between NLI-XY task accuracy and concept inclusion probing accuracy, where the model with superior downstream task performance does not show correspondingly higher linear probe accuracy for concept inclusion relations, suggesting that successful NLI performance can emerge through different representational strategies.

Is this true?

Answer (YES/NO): YES